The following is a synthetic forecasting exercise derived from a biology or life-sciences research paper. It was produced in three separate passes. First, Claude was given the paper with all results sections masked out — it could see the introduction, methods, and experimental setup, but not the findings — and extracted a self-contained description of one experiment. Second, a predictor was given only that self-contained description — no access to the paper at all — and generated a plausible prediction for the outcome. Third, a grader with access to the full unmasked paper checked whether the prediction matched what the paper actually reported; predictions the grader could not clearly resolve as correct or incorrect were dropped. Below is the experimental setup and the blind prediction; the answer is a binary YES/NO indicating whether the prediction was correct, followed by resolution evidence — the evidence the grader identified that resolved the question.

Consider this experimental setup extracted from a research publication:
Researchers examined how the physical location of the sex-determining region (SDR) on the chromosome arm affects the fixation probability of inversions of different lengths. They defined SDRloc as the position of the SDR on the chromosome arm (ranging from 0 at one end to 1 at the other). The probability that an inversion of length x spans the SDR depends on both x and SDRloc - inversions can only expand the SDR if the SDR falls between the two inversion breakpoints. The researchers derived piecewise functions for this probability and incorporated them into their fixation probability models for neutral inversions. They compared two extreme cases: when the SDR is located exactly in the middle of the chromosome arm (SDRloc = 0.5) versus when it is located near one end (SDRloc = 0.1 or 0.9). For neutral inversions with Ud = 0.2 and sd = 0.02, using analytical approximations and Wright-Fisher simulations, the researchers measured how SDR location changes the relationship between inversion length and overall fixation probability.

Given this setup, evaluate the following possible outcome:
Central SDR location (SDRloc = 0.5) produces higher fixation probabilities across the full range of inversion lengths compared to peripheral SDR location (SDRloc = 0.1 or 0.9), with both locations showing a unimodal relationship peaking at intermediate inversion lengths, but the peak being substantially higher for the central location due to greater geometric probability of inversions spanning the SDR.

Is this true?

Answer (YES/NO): NO